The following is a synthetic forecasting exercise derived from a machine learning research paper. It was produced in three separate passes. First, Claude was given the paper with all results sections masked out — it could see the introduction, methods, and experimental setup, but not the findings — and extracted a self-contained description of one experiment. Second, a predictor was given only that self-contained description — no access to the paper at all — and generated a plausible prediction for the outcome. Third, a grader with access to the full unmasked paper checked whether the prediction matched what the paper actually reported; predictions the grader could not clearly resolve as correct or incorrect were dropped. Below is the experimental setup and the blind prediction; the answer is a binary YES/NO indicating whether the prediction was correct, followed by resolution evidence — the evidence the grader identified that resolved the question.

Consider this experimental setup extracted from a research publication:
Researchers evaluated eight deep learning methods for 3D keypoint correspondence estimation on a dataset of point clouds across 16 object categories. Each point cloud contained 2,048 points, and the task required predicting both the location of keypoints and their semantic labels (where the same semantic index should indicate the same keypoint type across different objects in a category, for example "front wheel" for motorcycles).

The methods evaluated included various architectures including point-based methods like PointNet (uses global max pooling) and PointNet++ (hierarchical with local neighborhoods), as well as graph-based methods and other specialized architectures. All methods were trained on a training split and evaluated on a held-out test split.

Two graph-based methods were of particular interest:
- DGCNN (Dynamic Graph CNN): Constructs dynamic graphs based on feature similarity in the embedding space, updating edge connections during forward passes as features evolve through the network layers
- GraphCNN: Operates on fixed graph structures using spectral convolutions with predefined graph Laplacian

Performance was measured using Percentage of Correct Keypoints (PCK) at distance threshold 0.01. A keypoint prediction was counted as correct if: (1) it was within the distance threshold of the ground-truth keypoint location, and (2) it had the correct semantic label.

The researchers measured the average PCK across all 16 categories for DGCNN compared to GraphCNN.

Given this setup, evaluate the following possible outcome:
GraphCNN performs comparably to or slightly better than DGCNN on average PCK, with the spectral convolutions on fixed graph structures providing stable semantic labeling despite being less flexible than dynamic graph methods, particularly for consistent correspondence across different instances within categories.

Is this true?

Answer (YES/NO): NO